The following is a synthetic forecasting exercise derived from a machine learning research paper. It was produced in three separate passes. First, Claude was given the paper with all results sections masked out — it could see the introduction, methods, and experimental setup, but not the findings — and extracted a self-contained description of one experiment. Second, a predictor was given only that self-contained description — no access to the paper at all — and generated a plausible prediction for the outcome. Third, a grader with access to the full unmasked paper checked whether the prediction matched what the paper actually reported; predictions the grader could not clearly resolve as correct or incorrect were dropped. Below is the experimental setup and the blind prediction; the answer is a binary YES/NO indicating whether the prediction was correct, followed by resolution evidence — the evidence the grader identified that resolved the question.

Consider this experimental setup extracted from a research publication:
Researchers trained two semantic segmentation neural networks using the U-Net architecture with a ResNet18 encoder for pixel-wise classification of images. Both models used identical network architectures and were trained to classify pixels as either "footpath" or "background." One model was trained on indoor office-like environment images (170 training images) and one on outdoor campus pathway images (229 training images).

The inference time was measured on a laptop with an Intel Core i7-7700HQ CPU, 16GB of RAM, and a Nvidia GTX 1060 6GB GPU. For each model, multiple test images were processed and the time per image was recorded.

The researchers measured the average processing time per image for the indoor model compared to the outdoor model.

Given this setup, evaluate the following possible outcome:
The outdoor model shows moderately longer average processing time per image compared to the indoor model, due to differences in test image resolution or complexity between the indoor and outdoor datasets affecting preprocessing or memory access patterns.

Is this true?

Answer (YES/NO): NO